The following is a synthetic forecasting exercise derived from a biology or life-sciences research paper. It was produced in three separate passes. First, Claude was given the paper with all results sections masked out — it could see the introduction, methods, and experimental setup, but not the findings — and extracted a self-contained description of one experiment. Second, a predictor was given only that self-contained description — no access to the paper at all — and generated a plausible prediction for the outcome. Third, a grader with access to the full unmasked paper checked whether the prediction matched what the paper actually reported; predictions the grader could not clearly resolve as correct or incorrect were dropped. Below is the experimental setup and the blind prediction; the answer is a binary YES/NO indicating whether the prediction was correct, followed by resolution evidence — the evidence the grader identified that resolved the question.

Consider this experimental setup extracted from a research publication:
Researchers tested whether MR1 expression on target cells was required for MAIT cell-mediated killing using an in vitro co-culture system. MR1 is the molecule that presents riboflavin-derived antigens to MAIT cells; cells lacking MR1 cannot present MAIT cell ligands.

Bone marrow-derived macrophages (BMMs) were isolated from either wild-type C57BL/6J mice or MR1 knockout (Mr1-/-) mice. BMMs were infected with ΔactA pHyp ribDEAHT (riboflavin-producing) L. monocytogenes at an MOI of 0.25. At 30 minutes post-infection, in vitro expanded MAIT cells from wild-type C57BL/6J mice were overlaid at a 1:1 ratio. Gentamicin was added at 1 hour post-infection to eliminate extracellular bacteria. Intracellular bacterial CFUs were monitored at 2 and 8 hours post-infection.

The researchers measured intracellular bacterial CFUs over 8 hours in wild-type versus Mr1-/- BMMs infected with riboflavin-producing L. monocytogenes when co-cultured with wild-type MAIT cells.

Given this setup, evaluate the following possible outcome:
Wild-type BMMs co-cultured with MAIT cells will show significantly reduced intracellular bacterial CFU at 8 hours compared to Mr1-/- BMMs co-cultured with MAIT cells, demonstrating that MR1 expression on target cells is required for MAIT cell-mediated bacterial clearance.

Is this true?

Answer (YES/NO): YES